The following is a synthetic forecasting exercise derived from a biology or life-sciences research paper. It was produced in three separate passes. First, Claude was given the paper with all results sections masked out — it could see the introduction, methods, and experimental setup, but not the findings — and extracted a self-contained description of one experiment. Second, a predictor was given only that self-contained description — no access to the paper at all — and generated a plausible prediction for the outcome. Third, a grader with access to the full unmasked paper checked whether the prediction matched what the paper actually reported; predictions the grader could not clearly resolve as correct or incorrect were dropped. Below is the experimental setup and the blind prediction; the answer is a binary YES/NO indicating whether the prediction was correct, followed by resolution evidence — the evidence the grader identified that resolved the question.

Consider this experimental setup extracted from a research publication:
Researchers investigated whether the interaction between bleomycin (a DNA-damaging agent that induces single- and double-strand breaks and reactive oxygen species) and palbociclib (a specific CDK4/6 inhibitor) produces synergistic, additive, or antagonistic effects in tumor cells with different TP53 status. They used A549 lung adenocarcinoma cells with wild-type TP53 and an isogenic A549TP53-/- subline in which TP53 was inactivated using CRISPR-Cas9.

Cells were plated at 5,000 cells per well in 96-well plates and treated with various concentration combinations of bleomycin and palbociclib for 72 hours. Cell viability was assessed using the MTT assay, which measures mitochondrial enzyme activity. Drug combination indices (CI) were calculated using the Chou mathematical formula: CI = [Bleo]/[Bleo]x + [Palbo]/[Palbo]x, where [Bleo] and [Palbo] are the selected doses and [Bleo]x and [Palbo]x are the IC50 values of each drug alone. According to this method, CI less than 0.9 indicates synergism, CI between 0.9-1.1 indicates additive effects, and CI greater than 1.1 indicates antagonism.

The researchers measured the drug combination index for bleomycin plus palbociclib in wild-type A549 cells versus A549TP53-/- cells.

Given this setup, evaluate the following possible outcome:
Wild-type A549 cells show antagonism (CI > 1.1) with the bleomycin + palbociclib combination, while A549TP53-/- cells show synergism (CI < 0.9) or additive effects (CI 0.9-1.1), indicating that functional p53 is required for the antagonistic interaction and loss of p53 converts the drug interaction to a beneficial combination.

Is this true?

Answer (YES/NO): NO